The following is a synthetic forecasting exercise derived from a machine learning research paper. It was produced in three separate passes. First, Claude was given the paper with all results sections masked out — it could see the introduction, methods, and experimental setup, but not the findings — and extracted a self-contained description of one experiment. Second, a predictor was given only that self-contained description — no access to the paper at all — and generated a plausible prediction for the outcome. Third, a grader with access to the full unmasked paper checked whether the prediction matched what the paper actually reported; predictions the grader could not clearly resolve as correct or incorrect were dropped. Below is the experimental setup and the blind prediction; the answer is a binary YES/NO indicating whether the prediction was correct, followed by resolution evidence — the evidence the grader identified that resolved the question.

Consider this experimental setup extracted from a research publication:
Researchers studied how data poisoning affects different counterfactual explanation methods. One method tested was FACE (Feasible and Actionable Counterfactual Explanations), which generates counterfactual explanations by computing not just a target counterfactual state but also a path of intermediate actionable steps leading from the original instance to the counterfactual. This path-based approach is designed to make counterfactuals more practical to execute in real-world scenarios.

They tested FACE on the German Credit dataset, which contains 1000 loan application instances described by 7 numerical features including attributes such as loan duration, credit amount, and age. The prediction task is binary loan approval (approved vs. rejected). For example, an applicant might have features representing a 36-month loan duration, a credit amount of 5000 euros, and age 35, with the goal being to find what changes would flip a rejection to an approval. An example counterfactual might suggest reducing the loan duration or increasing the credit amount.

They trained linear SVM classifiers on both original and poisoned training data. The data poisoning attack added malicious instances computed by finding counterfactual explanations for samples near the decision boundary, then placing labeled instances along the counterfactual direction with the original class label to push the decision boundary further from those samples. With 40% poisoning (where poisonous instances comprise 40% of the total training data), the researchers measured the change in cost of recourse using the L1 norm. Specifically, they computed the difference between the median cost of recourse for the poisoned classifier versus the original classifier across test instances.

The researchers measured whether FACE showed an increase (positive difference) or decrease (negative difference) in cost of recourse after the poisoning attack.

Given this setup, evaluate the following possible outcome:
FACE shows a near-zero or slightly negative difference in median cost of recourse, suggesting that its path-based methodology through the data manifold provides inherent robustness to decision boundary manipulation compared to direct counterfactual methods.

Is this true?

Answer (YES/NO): YES